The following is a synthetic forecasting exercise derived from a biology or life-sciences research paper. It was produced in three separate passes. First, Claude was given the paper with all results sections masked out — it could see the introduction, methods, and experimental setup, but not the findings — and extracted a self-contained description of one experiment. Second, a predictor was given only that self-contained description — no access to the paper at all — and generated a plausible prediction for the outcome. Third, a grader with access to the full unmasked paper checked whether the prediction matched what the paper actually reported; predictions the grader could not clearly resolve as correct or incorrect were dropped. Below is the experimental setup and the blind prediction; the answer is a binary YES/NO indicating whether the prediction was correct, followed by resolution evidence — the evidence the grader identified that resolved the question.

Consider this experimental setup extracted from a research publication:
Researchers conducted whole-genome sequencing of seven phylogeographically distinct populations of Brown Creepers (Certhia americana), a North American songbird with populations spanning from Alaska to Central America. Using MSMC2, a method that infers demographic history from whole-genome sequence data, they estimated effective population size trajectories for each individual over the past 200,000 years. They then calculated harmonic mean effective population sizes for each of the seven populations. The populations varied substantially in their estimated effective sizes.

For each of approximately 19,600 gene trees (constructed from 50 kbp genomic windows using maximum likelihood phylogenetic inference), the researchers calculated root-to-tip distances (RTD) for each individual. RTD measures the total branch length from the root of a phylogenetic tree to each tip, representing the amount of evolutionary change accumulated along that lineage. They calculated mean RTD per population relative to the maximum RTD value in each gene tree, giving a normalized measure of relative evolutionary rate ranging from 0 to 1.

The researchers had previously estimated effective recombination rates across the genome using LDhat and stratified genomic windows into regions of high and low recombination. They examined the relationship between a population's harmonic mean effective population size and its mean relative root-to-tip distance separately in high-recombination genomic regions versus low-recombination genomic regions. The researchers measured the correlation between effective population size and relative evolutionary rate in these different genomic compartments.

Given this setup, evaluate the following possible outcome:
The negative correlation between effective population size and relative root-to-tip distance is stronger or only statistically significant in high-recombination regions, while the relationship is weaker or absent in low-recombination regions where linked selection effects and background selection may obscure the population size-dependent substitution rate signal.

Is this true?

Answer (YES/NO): YES